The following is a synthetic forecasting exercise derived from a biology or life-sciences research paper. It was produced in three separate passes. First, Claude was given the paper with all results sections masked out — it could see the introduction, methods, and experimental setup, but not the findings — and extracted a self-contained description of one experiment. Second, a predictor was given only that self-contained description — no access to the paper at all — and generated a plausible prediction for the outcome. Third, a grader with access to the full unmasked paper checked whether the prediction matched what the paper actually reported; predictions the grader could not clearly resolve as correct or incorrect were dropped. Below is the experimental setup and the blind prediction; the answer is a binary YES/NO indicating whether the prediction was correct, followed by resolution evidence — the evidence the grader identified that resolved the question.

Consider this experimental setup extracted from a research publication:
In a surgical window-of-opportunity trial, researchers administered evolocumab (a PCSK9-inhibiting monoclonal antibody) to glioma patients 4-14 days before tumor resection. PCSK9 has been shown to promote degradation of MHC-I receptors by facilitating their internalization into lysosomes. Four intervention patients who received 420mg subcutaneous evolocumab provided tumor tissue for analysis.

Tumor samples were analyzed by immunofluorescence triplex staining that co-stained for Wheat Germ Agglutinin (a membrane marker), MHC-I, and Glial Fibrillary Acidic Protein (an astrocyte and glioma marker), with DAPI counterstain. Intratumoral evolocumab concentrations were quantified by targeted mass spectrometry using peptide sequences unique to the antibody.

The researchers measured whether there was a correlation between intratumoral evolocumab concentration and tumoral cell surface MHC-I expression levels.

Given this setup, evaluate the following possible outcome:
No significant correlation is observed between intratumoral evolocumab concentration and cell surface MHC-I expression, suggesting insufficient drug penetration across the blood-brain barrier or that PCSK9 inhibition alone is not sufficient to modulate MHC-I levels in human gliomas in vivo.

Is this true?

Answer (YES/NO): NO